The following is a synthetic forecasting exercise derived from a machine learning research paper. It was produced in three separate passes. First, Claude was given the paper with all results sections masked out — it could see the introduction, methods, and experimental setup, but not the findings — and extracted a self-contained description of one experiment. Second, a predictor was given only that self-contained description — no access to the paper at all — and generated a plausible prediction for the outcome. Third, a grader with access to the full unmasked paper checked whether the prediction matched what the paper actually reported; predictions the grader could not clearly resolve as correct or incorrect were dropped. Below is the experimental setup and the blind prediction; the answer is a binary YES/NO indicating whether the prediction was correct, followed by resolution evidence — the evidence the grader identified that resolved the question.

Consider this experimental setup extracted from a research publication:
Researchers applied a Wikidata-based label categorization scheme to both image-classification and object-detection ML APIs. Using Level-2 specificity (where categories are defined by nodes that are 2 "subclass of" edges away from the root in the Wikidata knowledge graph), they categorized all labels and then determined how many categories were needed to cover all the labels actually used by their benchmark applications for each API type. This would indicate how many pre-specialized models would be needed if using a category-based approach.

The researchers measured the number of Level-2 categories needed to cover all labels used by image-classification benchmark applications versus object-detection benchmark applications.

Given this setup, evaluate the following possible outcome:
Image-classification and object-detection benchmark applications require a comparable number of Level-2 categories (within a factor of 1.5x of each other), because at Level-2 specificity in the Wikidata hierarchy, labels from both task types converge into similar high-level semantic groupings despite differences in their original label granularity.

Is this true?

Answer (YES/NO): NO